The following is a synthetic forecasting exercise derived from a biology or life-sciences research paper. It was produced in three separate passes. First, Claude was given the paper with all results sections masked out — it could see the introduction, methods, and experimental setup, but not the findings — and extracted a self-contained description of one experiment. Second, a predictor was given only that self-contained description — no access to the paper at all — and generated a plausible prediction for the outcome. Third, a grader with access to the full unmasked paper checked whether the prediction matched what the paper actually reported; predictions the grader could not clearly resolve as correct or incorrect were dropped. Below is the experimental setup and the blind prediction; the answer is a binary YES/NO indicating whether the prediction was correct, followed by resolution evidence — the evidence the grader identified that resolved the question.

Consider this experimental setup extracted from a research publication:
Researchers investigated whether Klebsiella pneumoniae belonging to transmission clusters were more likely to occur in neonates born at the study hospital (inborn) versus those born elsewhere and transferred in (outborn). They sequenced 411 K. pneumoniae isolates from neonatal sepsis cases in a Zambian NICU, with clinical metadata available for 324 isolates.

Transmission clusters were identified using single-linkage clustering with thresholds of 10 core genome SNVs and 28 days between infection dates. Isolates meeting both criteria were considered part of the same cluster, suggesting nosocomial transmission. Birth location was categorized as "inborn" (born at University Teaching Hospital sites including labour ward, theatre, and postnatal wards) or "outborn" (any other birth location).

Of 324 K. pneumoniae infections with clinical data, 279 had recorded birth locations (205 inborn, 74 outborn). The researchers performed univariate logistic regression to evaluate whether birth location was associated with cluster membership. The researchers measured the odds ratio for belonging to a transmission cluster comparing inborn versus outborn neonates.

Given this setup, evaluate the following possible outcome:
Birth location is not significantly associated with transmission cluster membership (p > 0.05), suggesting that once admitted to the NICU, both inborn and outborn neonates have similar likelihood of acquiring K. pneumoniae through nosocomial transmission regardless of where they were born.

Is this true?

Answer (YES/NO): YES